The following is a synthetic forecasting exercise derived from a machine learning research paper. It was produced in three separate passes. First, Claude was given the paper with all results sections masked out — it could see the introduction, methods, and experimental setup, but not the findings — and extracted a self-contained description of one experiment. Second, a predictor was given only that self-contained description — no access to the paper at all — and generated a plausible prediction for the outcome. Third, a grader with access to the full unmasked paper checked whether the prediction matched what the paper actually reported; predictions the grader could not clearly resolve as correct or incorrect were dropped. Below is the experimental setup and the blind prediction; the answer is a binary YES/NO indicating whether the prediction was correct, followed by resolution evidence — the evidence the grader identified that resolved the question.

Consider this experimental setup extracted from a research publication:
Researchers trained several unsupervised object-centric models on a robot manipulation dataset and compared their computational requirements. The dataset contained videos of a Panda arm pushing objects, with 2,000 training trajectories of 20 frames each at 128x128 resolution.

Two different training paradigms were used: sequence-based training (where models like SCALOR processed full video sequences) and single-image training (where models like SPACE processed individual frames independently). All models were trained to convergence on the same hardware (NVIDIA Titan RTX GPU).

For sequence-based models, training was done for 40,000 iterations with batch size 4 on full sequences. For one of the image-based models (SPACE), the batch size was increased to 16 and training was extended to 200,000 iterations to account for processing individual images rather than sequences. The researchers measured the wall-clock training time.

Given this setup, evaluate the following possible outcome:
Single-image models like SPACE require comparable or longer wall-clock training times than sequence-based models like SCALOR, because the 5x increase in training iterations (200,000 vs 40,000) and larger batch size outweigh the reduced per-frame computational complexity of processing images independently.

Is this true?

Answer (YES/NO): NO